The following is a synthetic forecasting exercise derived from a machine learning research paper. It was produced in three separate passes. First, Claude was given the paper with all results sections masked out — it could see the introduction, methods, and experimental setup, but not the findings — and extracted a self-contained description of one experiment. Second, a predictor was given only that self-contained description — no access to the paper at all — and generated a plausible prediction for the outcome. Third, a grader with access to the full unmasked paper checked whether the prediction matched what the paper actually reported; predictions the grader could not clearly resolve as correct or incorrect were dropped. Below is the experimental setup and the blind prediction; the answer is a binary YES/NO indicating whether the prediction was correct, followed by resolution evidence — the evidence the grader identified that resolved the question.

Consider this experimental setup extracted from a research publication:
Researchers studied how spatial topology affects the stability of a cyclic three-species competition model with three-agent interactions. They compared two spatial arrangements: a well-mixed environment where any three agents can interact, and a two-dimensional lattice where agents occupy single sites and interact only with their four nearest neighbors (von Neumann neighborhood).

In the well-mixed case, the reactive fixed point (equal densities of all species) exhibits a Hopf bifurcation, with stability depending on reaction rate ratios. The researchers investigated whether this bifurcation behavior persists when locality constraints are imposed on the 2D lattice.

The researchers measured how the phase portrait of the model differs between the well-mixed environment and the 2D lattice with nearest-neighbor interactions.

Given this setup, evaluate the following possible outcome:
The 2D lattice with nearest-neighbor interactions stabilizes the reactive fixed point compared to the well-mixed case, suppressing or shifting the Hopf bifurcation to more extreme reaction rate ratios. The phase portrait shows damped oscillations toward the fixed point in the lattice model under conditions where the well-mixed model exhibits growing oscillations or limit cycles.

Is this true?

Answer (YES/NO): YES